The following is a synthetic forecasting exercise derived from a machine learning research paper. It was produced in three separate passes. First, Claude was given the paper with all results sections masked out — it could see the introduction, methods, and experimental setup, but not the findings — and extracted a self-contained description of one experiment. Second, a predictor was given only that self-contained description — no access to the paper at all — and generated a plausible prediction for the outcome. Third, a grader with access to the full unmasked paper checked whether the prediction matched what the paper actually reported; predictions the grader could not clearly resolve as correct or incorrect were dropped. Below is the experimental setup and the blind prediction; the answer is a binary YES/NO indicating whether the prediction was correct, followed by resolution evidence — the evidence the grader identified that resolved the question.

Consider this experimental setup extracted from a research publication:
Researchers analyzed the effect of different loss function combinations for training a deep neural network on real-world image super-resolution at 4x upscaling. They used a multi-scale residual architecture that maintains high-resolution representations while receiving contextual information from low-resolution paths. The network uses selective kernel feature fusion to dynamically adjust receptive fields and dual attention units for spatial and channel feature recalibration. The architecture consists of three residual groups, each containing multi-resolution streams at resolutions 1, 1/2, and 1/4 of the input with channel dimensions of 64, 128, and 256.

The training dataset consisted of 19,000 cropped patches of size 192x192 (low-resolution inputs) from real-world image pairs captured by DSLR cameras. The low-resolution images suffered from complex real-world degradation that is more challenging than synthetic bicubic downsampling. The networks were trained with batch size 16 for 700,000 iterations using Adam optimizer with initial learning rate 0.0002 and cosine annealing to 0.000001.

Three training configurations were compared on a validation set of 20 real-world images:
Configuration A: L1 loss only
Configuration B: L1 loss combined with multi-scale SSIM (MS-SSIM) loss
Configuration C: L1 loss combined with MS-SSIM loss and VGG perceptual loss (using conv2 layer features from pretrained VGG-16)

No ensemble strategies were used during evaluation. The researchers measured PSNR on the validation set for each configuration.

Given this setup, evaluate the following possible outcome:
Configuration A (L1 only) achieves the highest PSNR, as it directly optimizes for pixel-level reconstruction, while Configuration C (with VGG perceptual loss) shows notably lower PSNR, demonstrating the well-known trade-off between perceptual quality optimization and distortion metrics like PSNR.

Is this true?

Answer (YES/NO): NO